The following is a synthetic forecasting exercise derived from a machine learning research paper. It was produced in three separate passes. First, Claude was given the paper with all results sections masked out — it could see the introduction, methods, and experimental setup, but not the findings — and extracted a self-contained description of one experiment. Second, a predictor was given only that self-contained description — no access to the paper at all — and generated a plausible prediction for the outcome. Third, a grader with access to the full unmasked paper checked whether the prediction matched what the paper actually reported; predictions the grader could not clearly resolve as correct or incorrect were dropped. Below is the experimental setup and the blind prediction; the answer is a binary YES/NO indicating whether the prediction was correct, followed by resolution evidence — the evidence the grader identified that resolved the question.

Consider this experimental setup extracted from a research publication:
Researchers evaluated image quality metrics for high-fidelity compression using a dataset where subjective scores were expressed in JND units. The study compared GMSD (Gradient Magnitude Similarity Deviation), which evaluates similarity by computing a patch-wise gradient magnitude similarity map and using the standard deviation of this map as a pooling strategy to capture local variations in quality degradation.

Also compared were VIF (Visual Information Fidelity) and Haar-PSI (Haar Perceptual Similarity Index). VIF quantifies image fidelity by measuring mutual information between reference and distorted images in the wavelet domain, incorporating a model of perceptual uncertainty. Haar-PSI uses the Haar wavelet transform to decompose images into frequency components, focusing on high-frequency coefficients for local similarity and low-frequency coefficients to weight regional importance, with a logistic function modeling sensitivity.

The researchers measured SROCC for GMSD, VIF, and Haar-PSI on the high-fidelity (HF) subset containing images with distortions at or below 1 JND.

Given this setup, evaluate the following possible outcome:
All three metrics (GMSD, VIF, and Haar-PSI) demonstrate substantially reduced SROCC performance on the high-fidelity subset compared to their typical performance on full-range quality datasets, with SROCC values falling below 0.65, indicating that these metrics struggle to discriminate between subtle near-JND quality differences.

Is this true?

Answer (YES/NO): NO